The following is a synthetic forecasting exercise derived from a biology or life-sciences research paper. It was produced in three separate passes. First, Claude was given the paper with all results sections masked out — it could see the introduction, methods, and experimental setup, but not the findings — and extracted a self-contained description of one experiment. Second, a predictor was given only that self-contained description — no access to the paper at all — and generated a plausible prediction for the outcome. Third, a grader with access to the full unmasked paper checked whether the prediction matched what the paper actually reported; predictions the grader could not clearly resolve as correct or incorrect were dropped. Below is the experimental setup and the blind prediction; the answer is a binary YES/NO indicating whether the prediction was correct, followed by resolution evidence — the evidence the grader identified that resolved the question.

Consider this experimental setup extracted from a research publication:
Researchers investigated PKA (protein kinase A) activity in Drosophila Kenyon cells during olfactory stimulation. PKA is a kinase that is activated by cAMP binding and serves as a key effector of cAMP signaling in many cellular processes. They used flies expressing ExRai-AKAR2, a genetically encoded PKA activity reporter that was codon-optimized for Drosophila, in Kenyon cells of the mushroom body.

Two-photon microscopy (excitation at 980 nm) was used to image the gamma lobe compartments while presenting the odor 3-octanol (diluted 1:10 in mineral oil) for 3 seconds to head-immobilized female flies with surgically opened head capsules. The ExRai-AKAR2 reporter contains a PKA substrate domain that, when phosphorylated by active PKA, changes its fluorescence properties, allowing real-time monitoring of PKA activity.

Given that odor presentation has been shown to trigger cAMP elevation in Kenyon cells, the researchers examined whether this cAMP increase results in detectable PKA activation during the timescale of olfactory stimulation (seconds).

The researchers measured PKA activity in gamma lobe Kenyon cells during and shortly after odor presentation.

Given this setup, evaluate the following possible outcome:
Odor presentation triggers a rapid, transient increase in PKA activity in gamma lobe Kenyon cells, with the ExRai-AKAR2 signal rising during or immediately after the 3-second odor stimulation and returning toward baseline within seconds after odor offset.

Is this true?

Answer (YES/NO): NO